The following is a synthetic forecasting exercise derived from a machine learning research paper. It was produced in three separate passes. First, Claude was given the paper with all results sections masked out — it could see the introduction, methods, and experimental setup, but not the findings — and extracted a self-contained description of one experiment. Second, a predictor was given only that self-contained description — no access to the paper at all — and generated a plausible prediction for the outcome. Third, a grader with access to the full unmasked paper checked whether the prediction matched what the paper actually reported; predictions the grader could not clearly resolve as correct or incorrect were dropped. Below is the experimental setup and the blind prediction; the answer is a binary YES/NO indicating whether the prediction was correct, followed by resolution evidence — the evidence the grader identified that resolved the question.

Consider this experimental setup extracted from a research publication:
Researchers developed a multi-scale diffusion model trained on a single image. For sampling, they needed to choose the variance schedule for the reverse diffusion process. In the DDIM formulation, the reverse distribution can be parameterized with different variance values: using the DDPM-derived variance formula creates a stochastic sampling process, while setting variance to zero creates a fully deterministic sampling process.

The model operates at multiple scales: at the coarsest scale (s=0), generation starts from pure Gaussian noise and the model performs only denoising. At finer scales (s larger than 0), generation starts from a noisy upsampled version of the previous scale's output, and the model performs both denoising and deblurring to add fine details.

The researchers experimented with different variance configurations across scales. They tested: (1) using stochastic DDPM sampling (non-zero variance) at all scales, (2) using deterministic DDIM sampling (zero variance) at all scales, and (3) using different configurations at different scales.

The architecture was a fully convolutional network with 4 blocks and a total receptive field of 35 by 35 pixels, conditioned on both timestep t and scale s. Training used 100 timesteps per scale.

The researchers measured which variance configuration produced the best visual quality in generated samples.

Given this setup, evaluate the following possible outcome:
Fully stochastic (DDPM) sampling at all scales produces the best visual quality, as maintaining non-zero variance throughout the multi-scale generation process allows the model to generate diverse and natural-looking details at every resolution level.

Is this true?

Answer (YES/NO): NO